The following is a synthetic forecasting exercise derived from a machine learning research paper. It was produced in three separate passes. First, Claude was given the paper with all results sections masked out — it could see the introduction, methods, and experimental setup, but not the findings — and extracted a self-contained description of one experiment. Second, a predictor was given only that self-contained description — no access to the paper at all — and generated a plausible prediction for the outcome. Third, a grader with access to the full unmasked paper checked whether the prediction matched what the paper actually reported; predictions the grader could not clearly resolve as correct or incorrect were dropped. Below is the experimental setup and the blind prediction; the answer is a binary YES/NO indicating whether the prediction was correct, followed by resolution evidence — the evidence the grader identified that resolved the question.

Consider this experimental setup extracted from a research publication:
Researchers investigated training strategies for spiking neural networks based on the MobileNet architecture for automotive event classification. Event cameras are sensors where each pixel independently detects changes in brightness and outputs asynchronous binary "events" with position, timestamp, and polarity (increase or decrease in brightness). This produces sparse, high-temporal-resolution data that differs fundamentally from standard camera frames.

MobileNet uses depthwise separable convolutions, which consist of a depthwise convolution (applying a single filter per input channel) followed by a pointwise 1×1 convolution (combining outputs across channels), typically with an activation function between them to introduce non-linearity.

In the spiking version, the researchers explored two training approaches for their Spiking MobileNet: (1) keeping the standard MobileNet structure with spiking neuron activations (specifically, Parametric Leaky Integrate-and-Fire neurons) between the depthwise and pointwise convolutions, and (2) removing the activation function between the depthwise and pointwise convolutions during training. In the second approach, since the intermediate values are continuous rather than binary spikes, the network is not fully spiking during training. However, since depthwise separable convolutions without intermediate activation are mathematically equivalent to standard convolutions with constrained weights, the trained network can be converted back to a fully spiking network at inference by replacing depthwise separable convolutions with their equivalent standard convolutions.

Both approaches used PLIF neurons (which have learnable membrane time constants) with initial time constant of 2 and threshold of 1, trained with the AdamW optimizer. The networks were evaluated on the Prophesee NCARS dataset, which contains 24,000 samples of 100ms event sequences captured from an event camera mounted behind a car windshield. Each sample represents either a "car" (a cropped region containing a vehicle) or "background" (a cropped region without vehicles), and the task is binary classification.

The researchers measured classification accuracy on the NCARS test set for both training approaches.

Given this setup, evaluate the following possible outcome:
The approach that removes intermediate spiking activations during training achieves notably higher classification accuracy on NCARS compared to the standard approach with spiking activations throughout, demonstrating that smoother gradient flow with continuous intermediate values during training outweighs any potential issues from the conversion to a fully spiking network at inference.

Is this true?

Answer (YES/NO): NO